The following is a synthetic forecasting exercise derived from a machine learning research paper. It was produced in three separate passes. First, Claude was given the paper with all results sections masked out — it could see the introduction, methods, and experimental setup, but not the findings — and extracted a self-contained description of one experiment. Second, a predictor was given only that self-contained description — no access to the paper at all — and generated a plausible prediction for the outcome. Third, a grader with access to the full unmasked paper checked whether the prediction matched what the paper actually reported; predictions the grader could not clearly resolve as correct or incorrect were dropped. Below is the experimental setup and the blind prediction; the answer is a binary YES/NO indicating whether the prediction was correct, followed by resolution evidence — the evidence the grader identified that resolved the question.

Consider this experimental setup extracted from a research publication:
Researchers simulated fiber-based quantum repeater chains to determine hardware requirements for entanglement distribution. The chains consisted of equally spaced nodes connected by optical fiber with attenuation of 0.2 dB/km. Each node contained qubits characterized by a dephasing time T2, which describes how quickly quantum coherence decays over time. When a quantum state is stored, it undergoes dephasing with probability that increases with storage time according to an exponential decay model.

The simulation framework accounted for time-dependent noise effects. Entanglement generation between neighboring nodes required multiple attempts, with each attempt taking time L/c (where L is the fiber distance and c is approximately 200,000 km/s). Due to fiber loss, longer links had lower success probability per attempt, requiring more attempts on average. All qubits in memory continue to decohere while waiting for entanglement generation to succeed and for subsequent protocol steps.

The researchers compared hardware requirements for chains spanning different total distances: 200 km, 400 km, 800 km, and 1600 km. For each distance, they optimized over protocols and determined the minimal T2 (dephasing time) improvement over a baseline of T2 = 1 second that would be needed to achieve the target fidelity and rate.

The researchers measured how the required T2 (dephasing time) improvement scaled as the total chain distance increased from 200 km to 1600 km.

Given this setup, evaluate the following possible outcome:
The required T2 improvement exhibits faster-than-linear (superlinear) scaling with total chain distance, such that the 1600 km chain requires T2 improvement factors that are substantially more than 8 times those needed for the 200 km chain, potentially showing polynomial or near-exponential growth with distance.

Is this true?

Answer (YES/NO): YES